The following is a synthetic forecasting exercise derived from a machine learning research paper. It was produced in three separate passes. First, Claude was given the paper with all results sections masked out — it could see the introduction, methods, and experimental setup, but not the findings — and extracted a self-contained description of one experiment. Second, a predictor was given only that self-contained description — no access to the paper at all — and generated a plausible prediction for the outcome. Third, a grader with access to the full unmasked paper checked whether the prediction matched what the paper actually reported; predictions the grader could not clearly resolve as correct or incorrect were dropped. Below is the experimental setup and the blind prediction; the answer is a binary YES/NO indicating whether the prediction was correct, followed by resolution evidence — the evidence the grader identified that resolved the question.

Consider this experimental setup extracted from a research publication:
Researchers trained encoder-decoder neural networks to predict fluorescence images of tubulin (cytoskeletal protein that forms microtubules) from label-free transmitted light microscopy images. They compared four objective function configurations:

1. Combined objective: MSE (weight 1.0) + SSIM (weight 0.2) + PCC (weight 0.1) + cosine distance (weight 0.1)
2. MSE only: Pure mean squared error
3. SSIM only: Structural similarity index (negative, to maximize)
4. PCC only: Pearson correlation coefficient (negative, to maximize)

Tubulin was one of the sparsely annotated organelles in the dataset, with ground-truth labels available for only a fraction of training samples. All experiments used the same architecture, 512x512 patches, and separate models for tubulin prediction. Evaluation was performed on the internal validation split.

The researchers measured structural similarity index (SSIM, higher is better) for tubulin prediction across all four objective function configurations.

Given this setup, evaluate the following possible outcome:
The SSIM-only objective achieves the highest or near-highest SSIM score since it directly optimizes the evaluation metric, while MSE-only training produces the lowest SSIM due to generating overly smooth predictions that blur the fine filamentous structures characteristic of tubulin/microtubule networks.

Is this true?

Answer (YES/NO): NO